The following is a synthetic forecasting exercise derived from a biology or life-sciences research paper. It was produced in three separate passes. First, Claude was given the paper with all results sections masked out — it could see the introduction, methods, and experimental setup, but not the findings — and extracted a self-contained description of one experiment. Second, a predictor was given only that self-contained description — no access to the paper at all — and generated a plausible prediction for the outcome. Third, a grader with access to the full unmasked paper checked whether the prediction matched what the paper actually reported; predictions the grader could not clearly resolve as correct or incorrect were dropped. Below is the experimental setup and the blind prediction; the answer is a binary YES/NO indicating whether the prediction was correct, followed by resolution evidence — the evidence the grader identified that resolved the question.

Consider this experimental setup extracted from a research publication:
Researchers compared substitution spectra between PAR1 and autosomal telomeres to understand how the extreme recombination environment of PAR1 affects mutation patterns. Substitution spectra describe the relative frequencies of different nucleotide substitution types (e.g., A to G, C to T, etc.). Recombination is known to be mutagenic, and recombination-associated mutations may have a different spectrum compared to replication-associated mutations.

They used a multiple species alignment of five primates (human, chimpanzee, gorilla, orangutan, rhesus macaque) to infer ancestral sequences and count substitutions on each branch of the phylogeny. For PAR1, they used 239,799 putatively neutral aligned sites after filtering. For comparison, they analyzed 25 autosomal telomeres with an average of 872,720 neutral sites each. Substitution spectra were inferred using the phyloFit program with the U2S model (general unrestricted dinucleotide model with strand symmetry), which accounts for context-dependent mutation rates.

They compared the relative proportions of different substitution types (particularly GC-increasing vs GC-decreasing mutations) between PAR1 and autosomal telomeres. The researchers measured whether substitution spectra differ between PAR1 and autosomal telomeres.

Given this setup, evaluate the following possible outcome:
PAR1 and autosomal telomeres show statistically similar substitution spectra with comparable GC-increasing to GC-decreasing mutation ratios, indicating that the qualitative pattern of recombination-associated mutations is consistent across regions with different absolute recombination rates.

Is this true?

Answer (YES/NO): NO